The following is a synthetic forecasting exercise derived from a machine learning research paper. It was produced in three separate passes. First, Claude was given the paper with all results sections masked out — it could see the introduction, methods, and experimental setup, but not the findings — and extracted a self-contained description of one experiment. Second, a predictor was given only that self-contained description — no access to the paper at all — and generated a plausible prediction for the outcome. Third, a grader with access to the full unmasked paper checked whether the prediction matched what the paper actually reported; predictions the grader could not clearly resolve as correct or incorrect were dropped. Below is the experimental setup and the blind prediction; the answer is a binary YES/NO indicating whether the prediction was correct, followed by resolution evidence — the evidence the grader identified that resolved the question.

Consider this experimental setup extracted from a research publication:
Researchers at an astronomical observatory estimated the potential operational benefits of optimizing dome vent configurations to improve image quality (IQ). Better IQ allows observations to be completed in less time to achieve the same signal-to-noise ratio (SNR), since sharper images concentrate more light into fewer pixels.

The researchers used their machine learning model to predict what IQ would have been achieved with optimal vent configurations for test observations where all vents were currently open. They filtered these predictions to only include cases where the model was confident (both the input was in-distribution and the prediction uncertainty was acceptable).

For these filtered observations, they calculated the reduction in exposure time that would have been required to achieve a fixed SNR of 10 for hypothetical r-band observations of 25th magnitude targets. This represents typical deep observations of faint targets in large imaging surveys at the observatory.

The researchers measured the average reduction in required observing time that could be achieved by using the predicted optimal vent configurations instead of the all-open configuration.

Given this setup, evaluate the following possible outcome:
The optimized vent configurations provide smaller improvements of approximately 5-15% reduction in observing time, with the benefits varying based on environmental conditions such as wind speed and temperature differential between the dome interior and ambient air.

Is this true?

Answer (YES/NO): YES